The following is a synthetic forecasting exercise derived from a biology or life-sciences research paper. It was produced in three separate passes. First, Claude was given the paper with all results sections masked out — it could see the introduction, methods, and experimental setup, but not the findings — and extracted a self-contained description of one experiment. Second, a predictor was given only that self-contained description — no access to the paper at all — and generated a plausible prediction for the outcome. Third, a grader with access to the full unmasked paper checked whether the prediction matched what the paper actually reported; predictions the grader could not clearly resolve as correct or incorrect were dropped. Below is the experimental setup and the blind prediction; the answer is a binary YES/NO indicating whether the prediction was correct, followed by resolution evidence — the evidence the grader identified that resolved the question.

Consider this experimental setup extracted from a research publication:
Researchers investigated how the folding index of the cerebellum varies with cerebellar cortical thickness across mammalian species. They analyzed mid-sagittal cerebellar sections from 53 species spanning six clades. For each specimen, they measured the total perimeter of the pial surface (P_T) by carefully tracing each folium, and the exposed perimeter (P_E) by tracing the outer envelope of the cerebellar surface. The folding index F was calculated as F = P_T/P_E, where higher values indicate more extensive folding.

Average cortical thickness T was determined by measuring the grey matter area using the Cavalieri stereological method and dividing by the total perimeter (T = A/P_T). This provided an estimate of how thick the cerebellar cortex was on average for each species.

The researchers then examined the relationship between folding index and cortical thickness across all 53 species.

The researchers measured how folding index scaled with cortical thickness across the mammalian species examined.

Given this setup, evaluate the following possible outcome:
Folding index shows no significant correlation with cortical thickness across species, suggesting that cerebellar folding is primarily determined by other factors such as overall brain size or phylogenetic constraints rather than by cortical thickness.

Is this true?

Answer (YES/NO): NO